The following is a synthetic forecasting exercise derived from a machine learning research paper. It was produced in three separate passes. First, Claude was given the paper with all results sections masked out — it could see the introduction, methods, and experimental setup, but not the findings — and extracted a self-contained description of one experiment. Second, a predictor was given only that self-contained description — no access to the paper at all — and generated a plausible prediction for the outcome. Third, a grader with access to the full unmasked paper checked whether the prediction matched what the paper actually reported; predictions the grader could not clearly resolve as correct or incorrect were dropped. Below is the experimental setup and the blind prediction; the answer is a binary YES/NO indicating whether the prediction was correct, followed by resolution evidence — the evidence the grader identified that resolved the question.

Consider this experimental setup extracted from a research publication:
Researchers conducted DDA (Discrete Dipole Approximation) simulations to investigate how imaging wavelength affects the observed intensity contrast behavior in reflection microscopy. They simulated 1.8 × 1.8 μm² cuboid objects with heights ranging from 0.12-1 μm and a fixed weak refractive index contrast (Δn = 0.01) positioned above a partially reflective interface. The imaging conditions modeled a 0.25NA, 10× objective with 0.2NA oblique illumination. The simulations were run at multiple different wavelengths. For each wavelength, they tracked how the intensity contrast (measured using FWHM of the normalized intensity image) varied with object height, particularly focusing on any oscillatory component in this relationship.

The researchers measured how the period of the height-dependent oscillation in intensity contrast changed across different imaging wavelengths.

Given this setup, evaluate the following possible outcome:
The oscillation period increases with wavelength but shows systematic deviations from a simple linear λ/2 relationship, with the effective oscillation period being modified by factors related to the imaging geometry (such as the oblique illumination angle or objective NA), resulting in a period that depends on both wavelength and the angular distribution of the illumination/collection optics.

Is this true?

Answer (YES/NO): NO